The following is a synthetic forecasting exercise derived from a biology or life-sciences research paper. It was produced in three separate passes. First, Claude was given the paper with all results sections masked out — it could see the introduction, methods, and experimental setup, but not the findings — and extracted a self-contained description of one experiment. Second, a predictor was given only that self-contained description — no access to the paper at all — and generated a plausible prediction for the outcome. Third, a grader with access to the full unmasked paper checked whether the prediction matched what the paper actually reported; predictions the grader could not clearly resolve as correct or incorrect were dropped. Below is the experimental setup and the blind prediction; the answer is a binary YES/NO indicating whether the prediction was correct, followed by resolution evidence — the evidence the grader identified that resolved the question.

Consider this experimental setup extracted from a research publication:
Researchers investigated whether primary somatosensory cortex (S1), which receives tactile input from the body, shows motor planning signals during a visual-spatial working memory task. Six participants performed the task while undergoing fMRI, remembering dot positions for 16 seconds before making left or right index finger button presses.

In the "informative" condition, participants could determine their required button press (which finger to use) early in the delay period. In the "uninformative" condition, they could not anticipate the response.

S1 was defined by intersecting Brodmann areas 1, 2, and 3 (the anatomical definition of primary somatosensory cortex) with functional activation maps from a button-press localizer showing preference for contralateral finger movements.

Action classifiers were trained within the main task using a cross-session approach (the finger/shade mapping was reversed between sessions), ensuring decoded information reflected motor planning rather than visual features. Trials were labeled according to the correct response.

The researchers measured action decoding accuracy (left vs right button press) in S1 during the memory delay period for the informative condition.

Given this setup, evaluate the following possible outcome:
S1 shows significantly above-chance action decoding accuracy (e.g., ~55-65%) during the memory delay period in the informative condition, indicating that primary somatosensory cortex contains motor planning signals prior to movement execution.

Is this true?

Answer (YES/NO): YES